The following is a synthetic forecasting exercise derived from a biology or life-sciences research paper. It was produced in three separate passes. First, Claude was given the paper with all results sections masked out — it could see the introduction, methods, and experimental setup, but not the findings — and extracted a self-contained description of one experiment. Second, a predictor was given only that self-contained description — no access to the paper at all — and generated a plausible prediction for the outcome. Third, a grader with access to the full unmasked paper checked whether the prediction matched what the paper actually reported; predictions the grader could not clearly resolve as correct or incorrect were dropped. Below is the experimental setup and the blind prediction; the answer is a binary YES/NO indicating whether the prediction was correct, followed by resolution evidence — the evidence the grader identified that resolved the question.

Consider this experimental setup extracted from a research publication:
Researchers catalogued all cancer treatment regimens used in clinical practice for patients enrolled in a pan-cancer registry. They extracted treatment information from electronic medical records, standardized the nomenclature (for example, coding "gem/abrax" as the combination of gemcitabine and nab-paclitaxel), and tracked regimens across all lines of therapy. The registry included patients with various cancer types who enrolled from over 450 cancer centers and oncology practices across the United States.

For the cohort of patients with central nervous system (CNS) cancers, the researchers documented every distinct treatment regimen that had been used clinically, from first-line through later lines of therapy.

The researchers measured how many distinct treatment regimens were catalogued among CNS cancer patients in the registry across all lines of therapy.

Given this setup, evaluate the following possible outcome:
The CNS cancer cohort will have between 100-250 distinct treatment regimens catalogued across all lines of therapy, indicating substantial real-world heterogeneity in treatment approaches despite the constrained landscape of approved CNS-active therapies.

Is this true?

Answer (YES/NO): NO